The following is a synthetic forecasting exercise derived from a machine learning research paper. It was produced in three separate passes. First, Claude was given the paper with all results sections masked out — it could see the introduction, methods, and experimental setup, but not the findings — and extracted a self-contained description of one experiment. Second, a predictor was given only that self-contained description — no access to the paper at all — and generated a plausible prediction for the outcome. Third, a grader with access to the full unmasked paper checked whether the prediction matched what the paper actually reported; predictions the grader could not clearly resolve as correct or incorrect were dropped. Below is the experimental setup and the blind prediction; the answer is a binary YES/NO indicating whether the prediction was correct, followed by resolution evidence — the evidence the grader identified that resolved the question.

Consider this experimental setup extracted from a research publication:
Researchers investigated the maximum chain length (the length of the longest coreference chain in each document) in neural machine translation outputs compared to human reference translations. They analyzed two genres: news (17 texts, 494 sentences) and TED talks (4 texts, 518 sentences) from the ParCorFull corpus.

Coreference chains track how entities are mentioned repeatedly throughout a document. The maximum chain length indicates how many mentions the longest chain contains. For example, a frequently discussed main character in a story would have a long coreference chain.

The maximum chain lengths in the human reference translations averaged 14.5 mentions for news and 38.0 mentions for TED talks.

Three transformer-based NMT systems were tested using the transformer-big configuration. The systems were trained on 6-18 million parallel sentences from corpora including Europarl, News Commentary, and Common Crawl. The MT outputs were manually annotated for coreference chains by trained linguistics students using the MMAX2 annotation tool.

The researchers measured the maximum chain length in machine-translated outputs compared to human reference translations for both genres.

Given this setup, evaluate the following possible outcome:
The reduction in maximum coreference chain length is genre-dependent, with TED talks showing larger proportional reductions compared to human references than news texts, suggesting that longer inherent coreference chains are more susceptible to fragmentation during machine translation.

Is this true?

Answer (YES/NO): NO